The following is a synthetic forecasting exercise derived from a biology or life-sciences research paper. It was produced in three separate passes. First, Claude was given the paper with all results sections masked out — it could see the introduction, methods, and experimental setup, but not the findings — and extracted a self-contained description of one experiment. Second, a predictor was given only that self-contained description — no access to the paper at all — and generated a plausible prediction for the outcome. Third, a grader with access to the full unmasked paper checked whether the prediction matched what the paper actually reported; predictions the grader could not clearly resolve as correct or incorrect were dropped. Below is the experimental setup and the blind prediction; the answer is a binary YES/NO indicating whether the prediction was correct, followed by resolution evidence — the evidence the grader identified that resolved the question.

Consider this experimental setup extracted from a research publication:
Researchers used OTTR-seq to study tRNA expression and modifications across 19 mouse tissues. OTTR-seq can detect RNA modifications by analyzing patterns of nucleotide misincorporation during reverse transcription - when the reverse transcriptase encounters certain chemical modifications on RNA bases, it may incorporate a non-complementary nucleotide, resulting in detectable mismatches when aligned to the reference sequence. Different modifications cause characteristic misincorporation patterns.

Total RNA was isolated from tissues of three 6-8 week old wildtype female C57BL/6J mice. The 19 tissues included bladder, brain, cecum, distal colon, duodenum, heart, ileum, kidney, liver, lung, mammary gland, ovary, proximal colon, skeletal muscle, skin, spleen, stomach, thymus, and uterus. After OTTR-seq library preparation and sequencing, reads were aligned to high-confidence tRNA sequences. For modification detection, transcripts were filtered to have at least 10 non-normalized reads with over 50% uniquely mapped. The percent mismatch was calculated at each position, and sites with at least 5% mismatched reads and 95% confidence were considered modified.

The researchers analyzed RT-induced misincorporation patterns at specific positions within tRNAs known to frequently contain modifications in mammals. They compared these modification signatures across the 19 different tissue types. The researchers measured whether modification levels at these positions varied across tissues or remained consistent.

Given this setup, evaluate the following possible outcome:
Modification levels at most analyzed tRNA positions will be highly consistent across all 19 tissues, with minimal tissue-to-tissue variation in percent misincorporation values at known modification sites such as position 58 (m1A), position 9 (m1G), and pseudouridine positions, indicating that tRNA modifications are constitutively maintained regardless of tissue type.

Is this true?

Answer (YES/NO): YES